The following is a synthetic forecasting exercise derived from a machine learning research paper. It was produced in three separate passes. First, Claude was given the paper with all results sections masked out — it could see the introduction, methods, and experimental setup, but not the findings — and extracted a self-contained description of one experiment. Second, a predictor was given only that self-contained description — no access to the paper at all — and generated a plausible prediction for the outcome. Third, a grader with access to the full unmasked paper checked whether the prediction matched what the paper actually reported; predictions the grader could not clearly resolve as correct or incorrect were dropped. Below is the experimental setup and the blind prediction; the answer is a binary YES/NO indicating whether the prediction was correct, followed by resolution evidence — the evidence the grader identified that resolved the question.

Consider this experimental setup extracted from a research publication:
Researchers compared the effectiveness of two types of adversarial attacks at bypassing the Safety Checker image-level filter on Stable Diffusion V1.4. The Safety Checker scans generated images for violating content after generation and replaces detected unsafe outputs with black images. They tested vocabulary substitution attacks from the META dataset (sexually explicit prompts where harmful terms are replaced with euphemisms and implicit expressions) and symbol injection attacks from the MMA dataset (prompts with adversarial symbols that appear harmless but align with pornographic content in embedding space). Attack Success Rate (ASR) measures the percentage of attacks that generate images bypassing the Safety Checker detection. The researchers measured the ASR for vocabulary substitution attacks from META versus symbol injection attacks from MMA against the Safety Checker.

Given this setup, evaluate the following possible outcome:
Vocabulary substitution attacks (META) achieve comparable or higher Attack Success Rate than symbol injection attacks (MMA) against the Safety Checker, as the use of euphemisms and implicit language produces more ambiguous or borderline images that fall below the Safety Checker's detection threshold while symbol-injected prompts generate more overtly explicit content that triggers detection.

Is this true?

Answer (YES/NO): YES